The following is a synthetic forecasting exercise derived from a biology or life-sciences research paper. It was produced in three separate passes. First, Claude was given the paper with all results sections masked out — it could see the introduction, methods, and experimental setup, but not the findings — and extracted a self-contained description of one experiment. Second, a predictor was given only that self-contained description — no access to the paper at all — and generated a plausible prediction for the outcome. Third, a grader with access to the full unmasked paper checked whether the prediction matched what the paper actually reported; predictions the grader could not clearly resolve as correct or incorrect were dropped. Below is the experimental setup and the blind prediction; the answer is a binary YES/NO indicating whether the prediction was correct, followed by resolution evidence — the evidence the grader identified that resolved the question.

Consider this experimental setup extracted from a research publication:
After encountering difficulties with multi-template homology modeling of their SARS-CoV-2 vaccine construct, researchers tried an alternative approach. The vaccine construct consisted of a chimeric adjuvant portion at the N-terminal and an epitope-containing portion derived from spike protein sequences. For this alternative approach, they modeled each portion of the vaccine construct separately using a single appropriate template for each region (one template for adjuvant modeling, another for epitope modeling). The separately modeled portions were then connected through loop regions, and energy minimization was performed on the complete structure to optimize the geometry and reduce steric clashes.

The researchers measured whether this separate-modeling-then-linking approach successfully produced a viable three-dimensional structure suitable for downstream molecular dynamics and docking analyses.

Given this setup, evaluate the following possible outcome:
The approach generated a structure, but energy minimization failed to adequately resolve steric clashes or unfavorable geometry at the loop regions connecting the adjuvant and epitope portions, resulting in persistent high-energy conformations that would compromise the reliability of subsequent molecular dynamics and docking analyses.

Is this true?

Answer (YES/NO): NO